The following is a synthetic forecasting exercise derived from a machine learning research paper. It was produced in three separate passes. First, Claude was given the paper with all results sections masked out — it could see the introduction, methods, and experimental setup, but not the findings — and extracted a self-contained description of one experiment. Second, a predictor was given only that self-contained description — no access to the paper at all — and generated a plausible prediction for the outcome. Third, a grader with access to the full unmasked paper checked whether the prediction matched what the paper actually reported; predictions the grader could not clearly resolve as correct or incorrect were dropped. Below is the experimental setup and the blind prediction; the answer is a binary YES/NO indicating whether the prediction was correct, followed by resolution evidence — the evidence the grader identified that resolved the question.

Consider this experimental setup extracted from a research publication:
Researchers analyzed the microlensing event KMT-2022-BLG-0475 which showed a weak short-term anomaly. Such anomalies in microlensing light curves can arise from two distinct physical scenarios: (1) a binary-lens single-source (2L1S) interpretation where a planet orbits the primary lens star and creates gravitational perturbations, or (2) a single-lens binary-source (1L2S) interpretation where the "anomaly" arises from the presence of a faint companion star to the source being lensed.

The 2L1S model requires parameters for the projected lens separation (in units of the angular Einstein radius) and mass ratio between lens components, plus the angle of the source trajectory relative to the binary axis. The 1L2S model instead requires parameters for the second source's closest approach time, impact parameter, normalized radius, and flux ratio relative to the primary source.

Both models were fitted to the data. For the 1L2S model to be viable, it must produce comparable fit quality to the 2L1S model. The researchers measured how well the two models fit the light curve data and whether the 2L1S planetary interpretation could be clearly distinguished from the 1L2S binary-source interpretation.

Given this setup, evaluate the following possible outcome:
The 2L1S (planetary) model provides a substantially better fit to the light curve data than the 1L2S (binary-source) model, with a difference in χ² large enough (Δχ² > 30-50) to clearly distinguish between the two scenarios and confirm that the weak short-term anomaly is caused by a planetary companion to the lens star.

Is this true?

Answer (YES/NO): NO